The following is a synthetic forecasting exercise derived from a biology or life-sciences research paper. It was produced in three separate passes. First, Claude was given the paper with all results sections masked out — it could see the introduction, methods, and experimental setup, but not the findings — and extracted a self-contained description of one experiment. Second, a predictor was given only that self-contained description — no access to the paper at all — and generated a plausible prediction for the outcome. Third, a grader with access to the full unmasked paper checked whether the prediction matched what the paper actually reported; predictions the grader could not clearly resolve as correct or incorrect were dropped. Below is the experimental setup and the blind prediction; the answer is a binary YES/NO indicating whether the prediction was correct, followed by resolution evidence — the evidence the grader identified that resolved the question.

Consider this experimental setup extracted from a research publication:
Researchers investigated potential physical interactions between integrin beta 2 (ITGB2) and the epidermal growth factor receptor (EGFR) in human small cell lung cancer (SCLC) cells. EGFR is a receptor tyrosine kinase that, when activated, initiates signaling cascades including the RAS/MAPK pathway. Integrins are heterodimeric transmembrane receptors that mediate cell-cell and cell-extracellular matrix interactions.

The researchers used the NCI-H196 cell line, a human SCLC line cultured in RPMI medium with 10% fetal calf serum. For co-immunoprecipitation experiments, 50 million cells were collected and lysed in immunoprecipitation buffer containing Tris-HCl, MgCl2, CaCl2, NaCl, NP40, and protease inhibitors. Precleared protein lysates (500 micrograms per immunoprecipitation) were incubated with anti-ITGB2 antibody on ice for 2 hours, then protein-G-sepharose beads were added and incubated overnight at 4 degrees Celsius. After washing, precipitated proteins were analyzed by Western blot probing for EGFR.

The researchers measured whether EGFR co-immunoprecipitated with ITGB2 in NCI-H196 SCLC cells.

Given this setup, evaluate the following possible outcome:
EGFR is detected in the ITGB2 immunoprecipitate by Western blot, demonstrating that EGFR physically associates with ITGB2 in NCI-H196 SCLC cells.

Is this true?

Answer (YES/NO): YES